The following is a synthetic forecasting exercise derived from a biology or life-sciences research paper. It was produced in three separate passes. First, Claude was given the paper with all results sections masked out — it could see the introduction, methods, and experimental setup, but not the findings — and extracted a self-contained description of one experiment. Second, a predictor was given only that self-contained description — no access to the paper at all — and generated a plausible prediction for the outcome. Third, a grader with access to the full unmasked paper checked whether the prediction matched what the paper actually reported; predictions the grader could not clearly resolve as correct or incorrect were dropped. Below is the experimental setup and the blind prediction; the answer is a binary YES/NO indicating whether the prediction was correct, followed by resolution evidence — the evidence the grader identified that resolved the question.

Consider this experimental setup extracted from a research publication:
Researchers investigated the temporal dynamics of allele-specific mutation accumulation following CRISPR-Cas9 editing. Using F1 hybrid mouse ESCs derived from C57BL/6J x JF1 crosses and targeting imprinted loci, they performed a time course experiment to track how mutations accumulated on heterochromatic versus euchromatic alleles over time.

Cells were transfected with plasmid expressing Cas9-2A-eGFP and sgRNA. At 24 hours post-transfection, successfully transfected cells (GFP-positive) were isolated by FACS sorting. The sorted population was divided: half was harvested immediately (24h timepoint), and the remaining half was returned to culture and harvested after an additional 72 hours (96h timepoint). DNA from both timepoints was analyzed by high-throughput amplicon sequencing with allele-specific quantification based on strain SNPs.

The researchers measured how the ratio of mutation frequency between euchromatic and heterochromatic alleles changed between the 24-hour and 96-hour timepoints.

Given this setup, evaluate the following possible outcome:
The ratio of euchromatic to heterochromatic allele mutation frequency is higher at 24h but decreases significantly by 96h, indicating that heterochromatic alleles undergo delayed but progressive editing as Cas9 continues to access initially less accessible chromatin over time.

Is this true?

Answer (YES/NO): YES